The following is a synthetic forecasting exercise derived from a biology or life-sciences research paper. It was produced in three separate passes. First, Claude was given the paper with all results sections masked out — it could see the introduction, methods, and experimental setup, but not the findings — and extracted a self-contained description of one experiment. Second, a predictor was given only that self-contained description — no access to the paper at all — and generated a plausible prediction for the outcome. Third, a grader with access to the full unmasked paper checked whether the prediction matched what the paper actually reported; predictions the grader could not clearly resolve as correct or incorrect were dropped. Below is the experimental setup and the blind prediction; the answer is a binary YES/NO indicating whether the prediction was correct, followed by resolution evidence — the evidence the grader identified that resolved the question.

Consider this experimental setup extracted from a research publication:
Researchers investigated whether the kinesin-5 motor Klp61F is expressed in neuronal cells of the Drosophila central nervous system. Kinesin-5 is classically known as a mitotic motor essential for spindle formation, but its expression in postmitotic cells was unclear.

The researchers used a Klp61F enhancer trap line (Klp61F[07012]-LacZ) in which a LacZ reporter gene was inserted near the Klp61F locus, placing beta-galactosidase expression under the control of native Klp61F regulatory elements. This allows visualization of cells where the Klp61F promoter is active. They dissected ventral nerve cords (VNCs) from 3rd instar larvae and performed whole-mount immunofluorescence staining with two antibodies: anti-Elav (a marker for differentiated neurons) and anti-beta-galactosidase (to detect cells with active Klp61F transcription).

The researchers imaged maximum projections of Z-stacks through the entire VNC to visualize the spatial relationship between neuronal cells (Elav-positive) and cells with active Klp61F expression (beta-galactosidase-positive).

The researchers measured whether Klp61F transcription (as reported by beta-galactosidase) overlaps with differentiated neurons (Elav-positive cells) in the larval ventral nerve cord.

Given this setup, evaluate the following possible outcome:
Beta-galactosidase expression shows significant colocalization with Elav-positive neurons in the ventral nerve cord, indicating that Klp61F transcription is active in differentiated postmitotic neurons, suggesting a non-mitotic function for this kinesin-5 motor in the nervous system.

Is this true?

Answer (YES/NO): YES